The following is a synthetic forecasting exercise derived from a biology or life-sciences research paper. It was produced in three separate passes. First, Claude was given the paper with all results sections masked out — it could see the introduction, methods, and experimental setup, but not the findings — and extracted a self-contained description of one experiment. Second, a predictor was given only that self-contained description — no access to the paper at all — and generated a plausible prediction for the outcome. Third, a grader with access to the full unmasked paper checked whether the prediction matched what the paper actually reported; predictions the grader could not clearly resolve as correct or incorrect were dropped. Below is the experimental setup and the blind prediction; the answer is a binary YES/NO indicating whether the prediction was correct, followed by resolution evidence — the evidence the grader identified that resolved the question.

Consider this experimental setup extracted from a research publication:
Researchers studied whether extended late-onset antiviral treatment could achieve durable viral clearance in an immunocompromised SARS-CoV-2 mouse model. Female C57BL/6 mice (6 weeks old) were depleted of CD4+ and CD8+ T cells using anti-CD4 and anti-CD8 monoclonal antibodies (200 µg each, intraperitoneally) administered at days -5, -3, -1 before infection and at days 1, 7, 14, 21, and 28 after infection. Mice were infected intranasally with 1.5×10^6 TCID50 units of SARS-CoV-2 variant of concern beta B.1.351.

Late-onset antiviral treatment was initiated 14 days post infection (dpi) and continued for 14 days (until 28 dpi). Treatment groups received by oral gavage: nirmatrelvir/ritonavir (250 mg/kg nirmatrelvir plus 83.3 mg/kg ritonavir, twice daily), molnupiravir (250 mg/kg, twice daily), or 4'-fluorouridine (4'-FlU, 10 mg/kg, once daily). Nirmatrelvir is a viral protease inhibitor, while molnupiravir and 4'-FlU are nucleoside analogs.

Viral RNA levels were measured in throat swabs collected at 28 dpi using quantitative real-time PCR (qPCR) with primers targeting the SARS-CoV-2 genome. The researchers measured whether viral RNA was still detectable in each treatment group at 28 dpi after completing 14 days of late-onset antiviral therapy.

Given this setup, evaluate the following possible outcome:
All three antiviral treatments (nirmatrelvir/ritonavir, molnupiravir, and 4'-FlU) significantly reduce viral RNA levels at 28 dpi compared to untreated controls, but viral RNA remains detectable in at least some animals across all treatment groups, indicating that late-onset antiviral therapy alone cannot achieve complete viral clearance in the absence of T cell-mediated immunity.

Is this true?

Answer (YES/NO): NO